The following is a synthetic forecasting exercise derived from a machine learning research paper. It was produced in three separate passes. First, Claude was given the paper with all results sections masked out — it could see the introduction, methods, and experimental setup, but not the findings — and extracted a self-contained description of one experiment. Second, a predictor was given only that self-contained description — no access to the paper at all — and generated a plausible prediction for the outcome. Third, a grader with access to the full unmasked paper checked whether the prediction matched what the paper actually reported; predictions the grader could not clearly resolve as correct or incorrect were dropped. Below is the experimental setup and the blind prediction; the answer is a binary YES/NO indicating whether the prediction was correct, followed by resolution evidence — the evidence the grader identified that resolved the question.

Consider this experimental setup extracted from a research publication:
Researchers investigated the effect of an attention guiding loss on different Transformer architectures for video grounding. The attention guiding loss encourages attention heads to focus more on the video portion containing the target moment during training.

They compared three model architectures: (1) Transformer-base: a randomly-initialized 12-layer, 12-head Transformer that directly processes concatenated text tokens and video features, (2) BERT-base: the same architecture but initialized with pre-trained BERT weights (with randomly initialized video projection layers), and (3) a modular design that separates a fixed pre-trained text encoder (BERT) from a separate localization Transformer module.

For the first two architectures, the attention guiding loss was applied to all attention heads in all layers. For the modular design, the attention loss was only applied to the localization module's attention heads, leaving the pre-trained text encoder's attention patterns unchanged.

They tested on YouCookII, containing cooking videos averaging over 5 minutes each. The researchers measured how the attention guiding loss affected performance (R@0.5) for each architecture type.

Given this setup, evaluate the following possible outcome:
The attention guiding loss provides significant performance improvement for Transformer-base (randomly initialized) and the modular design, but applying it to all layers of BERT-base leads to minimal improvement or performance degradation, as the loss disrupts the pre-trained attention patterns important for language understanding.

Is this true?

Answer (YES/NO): NO